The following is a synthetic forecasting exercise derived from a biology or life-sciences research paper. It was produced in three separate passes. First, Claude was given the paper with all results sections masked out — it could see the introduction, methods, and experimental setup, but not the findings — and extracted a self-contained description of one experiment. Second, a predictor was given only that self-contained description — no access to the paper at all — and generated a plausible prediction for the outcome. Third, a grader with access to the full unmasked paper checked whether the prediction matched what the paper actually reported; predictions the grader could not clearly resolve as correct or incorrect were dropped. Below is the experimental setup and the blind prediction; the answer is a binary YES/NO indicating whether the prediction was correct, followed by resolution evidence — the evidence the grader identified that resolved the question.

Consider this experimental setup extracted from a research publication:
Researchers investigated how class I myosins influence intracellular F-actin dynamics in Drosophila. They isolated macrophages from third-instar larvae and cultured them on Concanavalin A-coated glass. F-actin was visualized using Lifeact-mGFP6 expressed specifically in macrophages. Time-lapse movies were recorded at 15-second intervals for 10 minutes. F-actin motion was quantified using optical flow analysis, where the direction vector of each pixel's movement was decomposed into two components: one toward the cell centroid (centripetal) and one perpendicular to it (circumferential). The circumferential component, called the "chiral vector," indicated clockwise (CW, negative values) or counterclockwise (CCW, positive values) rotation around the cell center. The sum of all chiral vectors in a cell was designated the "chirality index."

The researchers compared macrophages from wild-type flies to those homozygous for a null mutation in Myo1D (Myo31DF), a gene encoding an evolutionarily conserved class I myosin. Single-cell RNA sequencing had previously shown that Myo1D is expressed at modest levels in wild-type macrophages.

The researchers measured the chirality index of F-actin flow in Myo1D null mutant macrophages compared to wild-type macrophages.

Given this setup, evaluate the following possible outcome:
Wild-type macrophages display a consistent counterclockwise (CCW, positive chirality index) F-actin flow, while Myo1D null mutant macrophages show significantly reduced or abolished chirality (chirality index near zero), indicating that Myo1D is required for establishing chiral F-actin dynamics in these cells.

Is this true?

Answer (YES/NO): NO